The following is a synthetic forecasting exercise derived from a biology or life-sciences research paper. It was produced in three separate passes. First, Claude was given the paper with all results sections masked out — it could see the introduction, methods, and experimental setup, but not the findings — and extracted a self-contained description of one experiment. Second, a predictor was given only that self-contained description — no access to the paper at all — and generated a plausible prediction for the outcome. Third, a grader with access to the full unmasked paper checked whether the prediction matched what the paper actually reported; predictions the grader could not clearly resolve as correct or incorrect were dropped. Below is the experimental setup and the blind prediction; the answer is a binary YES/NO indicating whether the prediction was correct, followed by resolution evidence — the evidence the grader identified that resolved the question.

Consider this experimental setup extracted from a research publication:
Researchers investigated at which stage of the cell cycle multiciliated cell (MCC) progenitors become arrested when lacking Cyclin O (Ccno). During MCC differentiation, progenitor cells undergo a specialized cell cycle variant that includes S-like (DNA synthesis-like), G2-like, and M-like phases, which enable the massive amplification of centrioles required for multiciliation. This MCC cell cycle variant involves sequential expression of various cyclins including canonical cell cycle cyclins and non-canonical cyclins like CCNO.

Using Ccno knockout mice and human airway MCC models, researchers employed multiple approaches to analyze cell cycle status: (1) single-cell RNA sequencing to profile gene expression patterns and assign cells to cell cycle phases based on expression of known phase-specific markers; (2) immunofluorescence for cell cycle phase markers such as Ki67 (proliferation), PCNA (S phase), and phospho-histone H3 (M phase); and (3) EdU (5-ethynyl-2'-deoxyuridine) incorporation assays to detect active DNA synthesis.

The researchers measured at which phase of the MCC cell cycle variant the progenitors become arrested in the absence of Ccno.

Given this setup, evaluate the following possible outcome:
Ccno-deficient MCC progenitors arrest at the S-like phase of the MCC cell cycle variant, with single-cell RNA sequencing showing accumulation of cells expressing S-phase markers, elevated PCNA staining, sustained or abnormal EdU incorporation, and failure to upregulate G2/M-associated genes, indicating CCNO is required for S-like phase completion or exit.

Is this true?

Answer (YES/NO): NO